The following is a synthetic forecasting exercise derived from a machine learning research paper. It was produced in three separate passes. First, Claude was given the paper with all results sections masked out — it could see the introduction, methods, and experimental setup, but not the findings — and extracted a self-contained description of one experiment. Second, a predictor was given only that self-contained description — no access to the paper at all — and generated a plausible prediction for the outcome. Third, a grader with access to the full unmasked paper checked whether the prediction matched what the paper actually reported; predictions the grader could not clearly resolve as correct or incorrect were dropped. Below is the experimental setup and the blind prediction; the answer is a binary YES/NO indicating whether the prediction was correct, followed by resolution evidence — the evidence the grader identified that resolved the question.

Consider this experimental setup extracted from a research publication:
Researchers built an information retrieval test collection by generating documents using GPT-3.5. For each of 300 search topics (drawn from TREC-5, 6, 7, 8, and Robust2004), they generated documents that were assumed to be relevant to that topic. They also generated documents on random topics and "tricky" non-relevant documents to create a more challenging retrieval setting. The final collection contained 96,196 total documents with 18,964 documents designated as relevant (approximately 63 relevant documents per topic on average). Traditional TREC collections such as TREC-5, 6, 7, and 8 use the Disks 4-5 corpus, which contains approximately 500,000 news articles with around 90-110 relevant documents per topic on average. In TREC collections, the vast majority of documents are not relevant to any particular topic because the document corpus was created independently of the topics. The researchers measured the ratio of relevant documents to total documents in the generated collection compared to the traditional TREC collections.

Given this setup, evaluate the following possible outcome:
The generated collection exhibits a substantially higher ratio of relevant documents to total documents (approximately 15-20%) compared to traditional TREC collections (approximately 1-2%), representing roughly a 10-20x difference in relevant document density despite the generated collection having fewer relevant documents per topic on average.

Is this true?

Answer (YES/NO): YES